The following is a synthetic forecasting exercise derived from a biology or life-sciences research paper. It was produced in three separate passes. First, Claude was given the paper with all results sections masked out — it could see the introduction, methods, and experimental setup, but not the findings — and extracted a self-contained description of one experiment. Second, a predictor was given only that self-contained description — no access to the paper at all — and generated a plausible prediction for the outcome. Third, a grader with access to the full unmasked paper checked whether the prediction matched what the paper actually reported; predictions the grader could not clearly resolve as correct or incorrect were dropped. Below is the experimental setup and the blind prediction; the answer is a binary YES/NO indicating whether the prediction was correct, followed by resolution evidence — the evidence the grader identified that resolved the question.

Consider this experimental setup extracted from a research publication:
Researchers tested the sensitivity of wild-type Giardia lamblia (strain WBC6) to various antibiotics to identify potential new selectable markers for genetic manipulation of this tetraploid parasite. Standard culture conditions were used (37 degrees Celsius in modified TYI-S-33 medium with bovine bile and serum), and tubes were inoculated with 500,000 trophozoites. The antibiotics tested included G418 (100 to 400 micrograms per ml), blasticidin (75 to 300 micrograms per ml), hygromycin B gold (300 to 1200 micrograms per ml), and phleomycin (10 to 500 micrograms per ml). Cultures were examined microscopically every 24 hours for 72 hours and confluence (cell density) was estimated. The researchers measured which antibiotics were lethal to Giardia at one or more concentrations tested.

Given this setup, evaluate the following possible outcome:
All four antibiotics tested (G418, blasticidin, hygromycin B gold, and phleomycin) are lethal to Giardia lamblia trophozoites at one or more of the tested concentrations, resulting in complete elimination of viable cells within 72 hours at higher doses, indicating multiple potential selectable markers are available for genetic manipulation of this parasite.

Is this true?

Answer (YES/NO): NO